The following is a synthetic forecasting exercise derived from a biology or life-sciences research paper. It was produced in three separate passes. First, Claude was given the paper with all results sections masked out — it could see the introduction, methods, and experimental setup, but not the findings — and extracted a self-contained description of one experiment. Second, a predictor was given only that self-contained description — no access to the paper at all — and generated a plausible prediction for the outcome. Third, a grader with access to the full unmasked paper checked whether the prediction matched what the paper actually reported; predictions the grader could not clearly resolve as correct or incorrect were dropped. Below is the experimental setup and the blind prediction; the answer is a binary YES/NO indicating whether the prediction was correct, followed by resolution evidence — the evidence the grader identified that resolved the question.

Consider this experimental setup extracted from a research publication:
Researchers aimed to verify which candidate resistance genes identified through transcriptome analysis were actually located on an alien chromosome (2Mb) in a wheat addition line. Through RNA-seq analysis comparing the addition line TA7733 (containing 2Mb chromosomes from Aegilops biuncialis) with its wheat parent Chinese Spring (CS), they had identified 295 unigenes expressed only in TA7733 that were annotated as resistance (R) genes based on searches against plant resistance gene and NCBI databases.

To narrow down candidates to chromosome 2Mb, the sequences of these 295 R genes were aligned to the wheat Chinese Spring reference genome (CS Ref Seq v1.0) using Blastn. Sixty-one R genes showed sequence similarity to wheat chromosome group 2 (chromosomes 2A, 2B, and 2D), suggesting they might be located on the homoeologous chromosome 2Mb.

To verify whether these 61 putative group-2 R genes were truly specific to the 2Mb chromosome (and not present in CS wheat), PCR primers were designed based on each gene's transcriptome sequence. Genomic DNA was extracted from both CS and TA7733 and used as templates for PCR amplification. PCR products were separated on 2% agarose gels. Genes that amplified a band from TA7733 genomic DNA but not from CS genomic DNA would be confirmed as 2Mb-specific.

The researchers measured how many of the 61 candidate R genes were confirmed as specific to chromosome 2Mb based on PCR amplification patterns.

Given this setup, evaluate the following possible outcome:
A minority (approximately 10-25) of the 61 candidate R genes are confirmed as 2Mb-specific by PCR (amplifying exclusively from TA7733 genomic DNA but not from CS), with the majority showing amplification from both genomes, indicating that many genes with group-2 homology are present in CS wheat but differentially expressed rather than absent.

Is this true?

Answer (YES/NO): NO